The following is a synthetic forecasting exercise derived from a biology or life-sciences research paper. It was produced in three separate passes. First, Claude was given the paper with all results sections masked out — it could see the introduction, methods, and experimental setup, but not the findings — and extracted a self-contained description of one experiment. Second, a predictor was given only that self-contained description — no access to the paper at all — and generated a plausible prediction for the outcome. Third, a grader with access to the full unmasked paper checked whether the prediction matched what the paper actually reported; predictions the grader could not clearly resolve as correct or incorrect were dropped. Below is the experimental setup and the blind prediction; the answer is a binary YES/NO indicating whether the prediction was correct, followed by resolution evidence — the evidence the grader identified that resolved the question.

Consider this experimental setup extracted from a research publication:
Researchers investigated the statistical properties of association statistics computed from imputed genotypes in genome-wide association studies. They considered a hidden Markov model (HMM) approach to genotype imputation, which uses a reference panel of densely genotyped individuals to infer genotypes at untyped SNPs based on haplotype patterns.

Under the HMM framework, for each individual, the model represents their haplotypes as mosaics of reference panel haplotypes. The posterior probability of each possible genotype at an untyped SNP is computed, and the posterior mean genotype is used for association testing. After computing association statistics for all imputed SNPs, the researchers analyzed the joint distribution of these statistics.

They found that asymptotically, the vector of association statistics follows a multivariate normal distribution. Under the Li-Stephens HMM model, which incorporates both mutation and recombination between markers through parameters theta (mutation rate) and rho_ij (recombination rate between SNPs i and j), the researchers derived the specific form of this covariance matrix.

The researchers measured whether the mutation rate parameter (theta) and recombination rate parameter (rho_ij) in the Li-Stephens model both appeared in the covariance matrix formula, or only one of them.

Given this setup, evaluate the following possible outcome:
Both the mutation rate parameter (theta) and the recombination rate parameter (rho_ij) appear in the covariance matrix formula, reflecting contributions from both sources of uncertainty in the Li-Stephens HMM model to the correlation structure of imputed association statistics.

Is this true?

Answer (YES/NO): YES